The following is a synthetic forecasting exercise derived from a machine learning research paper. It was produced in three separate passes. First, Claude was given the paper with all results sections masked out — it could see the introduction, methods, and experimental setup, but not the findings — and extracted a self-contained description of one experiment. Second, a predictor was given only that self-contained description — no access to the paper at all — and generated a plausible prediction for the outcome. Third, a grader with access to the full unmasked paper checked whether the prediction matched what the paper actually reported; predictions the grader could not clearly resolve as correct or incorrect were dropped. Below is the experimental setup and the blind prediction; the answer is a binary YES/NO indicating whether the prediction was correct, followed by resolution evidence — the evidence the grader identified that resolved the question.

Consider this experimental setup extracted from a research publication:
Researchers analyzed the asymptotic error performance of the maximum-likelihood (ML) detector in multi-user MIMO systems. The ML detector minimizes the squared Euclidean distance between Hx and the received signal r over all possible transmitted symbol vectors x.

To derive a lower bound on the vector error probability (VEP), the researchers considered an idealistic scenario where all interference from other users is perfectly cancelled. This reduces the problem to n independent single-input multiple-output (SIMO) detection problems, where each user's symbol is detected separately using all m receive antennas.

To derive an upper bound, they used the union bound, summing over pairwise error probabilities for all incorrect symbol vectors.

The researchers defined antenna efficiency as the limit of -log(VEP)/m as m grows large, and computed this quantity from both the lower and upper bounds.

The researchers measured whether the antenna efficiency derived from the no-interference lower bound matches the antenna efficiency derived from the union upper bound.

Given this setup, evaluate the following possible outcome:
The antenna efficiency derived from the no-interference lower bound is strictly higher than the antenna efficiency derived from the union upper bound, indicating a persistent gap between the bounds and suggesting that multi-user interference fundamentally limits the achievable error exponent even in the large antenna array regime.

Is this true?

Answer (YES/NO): NO